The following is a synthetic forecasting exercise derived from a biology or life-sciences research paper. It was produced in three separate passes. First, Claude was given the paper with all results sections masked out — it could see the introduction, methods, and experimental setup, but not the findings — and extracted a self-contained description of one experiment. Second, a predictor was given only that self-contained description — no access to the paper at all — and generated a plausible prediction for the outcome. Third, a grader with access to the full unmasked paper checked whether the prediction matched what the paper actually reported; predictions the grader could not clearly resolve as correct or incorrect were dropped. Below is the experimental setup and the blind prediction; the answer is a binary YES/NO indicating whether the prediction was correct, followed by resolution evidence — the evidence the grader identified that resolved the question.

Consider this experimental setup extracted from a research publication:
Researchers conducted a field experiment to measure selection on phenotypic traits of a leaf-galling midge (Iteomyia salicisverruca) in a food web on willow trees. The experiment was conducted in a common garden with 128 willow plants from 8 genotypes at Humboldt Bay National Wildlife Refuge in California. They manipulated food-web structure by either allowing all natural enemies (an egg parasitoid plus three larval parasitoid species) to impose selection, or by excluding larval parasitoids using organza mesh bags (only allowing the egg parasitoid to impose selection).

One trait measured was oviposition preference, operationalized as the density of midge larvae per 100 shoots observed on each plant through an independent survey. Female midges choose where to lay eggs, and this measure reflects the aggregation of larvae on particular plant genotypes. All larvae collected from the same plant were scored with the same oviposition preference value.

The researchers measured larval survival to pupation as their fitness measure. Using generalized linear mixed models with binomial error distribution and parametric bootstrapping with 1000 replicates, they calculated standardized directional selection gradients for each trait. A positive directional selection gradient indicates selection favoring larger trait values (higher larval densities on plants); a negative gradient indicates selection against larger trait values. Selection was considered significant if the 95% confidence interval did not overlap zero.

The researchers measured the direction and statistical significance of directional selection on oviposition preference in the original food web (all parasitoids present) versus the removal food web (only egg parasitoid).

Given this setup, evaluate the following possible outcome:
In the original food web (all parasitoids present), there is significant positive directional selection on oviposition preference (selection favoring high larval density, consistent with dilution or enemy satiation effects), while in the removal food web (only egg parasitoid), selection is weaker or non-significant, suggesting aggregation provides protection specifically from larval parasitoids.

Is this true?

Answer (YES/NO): NO